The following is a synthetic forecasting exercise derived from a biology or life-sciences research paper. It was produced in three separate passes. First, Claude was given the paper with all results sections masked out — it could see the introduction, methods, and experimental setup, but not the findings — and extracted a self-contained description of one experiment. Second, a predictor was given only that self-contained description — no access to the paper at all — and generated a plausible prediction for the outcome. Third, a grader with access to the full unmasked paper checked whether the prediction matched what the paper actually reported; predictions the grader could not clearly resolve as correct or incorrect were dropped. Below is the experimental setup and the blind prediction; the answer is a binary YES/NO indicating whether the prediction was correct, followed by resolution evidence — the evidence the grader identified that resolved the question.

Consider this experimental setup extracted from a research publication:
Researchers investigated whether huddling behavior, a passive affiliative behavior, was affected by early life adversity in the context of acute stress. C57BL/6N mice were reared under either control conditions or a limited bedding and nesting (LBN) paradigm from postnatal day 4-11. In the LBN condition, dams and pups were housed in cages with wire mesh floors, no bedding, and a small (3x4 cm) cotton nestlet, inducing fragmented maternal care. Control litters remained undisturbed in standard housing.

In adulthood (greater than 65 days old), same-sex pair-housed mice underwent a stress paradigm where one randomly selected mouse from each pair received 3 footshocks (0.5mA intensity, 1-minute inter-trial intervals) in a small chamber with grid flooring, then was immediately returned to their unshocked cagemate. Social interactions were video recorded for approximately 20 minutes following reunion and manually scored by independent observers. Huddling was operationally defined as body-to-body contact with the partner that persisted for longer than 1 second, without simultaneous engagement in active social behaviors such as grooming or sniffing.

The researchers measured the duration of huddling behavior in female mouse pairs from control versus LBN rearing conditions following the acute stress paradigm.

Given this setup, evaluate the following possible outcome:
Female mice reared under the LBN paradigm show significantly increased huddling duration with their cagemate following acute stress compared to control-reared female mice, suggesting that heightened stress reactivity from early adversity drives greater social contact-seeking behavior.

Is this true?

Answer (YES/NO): NO